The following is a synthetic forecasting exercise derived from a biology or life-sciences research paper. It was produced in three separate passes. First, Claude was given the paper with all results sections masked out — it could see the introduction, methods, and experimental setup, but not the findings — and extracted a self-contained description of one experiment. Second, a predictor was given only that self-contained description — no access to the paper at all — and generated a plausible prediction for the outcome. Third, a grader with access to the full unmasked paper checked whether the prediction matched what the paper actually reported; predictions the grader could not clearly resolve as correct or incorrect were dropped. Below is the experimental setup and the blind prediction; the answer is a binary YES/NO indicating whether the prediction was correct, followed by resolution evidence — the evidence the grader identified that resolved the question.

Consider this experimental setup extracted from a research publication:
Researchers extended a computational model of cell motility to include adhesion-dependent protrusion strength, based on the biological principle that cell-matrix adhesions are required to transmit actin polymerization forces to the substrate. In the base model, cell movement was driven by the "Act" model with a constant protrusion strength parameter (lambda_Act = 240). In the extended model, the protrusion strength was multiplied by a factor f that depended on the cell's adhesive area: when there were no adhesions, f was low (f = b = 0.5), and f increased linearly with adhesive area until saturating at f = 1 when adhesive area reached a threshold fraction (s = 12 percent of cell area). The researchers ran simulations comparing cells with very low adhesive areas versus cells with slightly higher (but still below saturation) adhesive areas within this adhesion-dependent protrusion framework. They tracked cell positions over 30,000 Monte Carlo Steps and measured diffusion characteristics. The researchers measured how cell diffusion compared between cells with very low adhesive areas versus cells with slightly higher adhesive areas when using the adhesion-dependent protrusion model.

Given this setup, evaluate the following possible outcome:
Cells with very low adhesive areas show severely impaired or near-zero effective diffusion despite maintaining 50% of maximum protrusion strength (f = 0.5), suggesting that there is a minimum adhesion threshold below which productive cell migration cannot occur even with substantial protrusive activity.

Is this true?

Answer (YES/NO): NO